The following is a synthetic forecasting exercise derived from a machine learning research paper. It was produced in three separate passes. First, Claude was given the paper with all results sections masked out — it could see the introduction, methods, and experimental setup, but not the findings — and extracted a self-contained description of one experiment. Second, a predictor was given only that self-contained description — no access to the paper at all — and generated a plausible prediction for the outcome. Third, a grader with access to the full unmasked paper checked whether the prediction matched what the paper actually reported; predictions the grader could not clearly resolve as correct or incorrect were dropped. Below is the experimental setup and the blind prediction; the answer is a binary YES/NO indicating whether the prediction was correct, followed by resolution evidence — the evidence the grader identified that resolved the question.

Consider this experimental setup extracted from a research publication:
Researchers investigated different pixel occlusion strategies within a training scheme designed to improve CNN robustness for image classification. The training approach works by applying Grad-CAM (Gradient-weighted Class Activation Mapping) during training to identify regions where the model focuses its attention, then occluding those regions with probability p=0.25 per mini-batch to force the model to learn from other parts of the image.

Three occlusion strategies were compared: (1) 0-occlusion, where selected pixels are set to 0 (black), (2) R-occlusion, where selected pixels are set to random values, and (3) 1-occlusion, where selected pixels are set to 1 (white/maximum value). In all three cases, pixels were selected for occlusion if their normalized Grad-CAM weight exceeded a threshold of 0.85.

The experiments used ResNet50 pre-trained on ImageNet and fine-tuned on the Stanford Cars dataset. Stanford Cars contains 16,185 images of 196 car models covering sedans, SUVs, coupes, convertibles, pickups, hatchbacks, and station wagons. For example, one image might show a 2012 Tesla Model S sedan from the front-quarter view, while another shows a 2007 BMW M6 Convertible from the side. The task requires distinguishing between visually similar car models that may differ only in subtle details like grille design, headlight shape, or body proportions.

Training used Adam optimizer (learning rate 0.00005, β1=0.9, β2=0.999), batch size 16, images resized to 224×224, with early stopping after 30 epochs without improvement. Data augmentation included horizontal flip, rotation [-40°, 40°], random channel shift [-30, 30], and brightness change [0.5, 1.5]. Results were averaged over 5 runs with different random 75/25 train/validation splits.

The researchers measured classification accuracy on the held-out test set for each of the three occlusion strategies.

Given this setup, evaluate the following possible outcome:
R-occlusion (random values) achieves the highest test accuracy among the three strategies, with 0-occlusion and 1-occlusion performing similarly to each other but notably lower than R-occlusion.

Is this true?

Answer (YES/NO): NO